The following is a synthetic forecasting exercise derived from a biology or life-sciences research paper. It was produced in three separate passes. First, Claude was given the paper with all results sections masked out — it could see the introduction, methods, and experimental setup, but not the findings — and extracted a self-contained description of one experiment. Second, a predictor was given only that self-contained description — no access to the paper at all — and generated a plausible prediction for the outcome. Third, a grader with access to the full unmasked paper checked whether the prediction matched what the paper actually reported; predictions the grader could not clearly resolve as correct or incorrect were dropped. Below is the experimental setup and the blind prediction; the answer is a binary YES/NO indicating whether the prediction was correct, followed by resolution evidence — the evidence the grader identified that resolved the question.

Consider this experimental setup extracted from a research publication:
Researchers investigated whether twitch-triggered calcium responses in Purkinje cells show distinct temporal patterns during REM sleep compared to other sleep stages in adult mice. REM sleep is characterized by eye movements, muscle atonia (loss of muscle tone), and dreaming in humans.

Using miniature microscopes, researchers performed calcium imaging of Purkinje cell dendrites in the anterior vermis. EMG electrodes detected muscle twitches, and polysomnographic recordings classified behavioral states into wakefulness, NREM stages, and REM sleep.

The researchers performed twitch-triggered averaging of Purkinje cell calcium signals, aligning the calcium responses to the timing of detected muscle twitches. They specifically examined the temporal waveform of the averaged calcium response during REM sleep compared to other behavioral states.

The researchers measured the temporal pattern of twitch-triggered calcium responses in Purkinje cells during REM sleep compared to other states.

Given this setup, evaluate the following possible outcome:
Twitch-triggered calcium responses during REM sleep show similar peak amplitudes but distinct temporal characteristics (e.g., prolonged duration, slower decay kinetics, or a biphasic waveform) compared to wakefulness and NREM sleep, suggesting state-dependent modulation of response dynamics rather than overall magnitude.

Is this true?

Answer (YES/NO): YES